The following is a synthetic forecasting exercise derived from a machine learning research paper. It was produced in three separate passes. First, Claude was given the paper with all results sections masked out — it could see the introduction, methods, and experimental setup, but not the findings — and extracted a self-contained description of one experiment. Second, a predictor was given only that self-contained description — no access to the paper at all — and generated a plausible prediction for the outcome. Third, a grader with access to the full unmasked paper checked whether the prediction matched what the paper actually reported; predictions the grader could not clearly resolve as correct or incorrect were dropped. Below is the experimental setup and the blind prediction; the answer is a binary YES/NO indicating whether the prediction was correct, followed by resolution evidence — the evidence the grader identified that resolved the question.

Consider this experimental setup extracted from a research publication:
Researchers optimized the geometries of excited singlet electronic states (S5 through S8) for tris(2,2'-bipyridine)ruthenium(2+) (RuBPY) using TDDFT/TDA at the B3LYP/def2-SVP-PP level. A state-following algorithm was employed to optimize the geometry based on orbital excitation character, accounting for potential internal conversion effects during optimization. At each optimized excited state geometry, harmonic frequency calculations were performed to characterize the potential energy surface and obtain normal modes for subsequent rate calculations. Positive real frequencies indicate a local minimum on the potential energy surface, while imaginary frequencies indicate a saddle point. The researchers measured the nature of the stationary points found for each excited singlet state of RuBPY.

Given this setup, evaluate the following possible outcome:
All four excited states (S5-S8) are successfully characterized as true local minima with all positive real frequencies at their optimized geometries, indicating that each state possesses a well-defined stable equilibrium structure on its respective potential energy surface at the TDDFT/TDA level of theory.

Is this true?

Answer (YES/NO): NO